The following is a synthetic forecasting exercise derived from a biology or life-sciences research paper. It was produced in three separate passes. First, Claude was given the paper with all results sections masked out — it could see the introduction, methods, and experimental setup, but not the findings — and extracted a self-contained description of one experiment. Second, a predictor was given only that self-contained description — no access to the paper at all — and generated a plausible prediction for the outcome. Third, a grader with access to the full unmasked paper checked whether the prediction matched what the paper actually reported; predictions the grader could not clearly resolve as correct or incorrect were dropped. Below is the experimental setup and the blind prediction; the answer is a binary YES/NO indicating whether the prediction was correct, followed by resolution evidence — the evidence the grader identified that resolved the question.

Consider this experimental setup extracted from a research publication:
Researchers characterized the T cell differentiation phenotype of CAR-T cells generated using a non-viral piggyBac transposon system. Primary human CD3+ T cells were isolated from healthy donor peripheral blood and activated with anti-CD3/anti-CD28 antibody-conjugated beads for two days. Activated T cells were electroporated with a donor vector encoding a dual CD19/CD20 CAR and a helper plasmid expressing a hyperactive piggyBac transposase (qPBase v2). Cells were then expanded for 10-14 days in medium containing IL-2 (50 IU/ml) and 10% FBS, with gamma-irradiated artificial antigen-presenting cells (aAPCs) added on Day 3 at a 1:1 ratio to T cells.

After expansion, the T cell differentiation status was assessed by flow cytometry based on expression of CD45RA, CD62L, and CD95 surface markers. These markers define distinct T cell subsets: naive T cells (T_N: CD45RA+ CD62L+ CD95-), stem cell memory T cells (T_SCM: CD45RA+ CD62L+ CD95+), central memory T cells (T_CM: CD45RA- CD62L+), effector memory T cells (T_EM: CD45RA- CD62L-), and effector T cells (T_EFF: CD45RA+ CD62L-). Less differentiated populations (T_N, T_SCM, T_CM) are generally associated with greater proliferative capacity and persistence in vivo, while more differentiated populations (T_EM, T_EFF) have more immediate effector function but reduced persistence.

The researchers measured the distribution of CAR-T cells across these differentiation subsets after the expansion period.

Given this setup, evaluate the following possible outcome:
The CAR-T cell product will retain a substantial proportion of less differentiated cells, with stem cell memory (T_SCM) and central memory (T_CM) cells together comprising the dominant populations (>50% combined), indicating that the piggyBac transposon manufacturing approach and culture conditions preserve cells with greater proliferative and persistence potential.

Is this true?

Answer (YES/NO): YES